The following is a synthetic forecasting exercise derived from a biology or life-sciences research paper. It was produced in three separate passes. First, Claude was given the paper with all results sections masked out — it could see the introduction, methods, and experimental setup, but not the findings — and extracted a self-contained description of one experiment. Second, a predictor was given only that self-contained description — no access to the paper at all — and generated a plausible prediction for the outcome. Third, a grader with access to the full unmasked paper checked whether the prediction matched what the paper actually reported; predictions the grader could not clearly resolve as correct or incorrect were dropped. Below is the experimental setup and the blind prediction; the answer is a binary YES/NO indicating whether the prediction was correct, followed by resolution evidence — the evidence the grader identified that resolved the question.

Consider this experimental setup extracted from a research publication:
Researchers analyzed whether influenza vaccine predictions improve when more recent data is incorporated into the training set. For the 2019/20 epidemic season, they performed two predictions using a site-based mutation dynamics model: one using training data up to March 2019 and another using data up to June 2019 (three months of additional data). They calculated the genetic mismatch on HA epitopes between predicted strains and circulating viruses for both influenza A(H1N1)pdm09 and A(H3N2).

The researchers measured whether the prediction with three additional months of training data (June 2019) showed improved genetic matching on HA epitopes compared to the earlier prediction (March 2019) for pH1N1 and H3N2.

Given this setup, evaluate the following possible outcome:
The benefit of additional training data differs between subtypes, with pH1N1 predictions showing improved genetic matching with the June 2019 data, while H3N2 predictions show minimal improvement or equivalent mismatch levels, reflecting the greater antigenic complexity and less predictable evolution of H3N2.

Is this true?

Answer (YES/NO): NO